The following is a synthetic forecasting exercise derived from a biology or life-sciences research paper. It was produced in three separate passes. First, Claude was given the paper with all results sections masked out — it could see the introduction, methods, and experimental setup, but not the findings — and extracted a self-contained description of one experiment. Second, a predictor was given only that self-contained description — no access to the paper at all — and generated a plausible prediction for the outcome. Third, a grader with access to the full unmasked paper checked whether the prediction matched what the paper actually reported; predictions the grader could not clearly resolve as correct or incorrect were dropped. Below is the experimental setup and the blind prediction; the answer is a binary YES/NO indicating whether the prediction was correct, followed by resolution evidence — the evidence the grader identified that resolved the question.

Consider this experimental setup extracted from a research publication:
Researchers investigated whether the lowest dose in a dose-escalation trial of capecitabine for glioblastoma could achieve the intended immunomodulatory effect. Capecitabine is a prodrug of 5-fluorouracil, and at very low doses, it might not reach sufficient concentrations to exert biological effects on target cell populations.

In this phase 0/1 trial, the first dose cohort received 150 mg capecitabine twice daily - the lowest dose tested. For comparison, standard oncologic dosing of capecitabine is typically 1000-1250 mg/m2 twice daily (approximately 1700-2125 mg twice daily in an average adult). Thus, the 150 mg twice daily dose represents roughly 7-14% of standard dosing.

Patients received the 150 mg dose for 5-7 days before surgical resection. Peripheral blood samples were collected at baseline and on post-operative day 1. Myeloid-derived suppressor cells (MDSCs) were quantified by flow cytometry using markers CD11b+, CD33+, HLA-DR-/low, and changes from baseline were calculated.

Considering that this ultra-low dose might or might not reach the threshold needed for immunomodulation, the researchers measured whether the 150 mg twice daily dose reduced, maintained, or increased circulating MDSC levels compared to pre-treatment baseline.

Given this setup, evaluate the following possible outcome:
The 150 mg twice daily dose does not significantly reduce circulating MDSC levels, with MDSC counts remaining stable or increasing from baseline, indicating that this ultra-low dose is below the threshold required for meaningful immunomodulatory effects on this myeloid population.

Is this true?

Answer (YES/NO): YES